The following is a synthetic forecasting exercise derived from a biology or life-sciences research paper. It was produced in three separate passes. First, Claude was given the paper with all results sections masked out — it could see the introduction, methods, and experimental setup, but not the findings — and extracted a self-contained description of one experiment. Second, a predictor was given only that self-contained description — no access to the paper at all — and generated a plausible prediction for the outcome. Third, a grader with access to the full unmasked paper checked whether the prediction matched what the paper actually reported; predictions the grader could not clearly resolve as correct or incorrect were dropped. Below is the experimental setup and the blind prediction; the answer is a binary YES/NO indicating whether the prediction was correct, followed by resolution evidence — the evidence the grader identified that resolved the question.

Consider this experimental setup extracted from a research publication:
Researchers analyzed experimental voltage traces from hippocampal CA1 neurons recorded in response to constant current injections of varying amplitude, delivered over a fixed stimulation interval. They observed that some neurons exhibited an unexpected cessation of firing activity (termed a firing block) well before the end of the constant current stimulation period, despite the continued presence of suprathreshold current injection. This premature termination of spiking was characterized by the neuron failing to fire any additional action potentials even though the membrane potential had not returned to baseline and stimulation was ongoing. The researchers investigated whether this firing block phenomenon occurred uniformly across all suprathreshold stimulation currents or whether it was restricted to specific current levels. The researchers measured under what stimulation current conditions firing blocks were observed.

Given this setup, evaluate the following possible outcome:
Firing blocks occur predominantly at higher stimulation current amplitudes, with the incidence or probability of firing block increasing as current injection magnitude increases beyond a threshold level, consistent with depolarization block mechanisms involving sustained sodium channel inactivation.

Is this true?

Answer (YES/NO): NO